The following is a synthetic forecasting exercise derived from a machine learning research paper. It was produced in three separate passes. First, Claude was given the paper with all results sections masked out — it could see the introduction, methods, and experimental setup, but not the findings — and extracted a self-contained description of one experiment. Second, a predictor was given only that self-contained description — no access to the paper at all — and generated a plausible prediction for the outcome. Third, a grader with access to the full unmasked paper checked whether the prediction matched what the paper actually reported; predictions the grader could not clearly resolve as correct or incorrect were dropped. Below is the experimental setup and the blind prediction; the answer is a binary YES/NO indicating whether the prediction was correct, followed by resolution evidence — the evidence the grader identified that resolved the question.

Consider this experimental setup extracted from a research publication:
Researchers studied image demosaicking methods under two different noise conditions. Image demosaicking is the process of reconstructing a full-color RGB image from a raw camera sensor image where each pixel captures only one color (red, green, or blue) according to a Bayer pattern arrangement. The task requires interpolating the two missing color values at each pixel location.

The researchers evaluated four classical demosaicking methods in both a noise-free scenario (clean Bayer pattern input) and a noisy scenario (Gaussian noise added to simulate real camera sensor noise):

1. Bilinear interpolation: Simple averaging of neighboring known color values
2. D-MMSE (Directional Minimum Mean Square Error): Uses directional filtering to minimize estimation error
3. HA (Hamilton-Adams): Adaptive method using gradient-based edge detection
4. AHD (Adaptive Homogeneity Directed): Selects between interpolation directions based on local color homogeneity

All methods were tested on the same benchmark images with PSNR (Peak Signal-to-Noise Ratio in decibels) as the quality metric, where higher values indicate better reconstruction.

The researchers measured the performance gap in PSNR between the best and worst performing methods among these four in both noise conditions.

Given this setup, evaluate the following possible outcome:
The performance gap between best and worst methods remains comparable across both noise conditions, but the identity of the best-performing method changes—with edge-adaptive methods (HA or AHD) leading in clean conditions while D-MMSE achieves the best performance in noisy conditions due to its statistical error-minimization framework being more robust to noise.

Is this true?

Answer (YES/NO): NO